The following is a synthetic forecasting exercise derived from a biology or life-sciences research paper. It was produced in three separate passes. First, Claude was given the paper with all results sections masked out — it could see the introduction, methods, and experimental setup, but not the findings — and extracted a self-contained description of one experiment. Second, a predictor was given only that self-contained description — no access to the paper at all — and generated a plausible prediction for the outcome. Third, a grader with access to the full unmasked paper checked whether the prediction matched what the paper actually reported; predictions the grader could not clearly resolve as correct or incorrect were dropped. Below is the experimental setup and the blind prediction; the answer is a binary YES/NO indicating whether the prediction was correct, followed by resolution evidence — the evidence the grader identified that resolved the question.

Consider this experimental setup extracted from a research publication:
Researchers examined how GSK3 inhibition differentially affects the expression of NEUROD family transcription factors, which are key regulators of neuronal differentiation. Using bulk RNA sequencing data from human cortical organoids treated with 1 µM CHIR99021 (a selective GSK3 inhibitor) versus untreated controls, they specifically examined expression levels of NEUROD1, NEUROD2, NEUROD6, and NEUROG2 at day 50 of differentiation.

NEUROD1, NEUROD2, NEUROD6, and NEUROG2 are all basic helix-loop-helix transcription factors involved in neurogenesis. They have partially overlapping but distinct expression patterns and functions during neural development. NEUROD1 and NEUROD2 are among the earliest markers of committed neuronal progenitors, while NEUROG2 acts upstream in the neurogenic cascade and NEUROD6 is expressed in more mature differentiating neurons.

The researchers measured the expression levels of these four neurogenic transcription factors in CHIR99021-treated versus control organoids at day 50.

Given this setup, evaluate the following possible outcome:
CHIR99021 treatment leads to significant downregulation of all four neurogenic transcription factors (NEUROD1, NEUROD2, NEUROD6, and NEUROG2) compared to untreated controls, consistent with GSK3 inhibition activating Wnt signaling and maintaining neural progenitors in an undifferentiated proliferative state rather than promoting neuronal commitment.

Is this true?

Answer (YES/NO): NO